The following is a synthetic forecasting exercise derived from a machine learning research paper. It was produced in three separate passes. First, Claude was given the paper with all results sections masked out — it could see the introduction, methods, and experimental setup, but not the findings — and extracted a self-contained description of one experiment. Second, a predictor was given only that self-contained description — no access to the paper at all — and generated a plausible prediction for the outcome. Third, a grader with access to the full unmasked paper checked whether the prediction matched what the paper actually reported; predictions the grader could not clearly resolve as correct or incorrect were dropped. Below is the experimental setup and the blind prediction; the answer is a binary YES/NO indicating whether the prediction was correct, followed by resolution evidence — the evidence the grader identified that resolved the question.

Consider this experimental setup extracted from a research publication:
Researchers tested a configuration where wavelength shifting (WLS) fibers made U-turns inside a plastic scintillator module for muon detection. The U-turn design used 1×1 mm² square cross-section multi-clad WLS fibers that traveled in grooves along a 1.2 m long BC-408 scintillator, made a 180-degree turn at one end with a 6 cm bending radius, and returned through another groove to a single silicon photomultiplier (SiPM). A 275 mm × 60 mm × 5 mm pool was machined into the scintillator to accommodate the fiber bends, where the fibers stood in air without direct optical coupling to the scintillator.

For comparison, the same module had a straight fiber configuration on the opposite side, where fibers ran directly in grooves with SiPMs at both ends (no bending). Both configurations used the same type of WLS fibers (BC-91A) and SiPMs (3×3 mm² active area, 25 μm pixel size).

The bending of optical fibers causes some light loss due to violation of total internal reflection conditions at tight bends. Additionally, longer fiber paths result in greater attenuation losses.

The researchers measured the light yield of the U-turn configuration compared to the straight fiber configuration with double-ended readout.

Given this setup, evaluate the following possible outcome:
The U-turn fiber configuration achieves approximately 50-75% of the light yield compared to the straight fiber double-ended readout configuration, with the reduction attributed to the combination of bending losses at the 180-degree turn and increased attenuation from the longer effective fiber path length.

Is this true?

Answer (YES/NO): YES